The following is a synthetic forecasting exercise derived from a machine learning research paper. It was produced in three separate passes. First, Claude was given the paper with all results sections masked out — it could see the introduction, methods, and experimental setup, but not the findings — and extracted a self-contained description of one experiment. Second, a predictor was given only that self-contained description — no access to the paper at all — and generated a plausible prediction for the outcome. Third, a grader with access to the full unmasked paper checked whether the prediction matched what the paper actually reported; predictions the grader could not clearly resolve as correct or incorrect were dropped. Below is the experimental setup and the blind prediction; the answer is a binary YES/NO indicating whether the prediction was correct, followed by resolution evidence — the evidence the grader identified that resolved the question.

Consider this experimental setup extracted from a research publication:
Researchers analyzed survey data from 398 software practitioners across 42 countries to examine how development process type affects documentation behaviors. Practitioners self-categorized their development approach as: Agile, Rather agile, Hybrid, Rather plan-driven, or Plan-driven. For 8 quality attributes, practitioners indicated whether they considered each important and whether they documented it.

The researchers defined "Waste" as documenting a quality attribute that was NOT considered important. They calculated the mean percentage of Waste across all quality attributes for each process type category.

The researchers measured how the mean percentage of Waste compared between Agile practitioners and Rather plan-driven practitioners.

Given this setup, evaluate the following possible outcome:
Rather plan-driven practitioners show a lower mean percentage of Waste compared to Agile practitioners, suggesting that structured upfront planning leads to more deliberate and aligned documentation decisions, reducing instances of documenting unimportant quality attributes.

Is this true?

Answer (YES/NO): NO